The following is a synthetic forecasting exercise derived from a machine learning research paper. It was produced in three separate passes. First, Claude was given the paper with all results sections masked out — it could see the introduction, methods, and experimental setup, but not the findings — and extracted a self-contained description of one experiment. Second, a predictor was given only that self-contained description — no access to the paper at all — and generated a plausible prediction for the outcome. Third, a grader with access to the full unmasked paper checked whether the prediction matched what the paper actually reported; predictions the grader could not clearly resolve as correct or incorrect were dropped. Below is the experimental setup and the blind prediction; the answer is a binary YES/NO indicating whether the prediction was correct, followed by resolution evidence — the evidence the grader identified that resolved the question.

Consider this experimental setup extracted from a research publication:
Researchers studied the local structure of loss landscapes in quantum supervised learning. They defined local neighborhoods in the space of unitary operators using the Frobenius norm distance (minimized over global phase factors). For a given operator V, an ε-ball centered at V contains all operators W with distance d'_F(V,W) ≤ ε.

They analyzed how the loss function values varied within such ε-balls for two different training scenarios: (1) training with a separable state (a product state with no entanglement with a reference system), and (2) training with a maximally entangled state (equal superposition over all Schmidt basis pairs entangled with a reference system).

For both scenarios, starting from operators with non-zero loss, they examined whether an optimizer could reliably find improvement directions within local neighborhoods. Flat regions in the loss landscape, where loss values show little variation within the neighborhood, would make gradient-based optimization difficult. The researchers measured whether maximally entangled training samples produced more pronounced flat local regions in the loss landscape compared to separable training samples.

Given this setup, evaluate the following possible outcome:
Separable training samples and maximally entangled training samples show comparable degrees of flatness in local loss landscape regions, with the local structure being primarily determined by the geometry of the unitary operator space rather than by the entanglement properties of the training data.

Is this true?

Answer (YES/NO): NO